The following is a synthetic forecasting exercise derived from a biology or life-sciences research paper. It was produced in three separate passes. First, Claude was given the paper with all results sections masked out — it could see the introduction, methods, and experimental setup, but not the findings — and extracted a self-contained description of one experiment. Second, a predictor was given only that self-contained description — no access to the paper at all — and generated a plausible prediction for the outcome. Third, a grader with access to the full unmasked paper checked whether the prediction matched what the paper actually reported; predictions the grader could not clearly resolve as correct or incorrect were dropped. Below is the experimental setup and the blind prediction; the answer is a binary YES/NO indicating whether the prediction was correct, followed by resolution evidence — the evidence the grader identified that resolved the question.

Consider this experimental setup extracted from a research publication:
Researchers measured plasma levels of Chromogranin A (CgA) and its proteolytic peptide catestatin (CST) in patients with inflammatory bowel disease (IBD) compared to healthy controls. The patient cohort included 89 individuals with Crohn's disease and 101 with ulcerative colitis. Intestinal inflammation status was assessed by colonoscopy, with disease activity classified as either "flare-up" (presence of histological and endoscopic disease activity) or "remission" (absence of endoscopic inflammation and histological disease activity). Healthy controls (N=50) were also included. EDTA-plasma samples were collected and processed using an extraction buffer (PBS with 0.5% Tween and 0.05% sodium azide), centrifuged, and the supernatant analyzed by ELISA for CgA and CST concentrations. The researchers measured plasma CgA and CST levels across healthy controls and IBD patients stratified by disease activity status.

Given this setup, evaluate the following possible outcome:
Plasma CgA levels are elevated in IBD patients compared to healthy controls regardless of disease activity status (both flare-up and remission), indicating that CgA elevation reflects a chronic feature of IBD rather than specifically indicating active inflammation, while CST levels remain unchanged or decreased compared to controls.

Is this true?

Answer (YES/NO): NO